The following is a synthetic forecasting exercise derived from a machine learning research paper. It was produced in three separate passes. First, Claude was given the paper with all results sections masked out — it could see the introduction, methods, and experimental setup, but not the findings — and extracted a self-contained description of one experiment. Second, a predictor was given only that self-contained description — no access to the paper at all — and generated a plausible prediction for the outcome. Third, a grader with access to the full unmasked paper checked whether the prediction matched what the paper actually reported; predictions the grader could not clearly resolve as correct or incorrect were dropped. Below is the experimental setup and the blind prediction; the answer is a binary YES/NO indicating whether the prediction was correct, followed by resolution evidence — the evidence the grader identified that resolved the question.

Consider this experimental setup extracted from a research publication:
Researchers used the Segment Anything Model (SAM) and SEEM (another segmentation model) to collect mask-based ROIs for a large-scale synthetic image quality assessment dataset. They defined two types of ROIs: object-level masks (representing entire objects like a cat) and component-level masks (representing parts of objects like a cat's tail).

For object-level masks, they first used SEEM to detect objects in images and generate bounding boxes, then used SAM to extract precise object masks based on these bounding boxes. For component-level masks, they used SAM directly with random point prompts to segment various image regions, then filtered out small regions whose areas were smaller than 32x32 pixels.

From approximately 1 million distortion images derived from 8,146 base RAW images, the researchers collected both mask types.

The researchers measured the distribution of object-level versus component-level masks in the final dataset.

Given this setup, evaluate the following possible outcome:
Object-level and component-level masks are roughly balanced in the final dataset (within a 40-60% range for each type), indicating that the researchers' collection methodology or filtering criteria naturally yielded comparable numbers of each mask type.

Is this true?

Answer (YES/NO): NO